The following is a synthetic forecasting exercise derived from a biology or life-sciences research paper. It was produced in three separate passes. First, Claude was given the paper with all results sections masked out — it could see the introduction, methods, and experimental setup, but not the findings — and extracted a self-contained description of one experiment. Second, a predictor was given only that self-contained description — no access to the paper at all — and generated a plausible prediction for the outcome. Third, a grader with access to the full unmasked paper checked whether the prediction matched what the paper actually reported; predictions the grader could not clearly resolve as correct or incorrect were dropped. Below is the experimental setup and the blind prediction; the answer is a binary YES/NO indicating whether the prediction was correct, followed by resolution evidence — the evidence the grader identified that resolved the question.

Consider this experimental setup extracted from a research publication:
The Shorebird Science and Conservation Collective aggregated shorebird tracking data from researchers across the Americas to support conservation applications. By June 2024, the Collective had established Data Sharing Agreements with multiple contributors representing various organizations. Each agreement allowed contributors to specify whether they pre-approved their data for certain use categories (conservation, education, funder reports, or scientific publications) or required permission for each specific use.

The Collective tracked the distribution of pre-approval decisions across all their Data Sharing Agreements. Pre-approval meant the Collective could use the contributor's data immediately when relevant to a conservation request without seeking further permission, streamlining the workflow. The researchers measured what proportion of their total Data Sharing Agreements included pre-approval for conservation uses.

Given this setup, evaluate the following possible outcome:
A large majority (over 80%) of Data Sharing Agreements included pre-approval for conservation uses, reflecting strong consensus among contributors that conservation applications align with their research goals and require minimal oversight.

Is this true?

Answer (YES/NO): NO